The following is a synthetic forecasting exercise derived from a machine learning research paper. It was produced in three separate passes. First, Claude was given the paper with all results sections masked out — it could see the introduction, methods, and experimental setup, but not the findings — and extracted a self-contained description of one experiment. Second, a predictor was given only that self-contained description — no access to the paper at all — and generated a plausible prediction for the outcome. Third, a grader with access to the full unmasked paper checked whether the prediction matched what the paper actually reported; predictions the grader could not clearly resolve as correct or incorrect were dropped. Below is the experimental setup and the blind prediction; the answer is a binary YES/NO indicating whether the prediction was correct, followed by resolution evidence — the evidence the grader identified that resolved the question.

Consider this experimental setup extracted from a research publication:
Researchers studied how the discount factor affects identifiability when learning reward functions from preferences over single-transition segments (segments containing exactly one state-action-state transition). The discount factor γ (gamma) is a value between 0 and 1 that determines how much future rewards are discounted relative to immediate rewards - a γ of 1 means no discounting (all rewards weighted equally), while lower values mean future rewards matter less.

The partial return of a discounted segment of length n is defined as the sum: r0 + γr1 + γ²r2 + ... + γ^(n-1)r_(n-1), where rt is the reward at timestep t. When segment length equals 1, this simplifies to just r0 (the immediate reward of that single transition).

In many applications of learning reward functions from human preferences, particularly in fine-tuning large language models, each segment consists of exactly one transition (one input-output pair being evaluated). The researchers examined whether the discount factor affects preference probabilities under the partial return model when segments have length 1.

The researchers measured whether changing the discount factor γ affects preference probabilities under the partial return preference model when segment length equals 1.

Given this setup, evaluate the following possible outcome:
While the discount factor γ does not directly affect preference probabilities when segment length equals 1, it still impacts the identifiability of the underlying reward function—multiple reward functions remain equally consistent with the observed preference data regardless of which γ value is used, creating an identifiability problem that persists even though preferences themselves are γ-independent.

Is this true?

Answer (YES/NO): YES